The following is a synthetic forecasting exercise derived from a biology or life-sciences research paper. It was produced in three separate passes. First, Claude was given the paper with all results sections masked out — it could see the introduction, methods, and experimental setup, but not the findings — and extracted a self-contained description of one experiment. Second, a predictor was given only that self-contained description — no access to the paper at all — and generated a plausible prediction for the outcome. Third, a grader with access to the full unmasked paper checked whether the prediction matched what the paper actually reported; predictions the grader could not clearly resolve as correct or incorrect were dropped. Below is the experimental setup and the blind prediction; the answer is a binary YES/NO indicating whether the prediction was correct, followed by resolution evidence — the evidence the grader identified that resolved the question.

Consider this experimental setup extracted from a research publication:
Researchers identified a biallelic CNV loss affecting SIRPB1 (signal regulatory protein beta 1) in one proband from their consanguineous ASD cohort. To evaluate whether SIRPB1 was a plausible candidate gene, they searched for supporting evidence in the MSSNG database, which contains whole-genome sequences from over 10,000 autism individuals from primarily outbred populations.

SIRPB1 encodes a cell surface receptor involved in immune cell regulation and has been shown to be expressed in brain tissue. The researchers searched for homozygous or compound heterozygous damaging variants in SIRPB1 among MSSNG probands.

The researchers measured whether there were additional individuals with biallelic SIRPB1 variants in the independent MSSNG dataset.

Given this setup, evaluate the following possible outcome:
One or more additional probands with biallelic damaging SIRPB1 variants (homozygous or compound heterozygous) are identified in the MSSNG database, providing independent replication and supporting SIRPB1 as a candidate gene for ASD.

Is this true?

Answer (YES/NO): YES